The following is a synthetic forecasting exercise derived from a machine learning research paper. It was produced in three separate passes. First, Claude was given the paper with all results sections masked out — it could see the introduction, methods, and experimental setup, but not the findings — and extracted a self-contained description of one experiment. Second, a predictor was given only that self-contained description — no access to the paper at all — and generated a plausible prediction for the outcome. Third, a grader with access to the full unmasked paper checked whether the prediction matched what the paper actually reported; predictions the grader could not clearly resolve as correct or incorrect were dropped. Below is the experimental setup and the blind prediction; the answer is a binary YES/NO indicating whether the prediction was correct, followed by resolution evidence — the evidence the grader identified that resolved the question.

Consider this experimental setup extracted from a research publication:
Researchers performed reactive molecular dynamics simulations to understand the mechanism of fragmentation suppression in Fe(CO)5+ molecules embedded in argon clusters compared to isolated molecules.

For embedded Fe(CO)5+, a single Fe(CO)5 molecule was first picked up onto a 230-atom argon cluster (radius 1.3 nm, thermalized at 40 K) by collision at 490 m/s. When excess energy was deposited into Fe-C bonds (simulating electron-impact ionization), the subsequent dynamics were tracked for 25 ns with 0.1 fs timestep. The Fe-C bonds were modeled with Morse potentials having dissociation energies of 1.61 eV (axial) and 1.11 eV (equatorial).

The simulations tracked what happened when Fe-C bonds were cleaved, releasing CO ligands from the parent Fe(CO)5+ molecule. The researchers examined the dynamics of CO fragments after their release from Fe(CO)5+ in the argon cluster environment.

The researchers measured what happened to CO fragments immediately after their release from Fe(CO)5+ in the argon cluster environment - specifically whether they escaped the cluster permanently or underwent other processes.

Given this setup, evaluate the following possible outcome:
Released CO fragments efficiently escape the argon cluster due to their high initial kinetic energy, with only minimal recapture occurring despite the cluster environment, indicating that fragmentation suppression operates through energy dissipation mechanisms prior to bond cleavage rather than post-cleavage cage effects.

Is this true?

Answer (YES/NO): YES